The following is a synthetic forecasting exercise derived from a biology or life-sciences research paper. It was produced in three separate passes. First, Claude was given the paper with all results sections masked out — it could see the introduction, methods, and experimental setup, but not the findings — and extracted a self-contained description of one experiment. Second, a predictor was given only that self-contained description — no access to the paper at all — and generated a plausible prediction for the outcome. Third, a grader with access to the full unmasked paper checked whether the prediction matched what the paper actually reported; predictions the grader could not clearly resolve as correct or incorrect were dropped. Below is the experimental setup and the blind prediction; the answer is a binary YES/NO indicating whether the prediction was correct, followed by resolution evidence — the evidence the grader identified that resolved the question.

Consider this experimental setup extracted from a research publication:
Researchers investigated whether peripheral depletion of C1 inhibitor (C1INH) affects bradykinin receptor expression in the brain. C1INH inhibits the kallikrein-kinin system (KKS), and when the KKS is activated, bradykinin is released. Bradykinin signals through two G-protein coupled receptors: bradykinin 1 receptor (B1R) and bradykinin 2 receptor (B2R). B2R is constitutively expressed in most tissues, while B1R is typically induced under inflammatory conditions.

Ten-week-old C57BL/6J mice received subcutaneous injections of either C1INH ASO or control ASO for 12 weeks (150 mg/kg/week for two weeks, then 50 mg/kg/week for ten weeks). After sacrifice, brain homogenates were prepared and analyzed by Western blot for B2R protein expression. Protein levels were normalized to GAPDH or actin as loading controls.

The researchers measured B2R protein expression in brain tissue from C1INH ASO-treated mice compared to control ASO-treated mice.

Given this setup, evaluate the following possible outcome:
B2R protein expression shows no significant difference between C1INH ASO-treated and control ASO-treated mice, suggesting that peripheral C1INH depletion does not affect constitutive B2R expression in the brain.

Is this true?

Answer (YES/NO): NO